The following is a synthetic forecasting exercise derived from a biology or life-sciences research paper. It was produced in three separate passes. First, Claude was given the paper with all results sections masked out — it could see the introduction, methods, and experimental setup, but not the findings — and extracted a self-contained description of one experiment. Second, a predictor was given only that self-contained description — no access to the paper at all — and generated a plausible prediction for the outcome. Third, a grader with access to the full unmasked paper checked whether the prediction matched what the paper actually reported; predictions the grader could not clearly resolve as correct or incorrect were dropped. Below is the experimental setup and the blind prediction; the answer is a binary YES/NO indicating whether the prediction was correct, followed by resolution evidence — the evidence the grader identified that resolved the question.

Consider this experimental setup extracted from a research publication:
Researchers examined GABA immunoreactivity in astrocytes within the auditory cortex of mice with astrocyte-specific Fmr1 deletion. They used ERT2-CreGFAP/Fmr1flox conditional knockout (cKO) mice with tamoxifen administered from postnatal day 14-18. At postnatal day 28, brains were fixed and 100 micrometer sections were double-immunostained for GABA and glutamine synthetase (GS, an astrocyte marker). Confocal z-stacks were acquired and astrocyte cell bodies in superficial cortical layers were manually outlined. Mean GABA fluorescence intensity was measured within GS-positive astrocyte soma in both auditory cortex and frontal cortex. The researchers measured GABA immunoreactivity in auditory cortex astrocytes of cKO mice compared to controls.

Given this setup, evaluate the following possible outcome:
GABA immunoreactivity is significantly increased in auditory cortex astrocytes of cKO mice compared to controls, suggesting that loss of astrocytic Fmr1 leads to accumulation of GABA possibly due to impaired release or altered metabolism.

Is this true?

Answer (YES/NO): NO